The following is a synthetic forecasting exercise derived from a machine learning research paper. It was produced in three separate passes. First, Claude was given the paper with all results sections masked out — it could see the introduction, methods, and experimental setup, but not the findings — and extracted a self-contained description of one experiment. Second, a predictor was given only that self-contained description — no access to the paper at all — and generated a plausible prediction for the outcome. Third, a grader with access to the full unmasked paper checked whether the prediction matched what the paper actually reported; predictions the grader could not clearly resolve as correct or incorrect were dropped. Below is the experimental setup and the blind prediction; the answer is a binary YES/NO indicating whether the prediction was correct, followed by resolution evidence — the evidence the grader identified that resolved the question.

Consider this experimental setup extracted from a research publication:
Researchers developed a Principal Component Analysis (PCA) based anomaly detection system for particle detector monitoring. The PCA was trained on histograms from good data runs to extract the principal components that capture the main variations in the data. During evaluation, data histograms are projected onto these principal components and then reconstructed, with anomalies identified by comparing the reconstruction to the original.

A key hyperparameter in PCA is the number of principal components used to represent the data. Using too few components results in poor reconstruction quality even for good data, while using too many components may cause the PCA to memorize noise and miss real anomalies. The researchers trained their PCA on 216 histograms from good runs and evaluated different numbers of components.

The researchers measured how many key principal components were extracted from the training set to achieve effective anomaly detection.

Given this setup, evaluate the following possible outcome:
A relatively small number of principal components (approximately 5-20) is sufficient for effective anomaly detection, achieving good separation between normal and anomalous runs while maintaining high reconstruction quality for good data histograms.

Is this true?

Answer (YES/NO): NO